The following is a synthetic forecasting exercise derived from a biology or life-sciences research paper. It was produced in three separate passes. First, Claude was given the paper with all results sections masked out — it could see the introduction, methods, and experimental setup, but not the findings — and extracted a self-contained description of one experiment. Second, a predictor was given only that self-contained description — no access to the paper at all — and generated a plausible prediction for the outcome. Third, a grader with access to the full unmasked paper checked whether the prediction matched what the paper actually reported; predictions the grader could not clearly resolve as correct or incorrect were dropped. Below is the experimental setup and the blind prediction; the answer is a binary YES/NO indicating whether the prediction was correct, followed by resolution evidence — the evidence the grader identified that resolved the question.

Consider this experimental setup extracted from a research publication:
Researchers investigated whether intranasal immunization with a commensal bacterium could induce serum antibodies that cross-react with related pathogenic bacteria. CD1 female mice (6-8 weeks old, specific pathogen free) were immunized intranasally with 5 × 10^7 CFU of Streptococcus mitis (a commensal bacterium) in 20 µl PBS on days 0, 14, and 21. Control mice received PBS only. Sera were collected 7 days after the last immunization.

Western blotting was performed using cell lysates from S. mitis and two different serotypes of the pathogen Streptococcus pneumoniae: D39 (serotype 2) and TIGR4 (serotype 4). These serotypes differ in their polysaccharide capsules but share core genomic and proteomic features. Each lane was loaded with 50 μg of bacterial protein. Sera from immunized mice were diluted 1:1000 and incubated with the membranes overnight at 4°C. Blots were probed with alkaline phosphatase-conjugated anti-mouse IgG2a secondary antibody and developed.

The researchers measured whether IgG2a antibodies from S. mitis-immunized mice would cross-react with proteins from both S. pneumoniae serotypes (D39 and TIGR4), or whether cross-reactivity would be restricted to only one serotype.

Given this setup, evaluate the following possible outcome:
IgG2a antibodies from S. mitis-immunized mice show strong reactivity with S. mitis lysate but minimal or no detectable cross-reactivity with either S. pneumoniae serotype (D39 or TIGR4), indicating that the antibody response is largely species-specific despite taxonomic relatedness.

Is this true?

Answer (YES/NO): NO